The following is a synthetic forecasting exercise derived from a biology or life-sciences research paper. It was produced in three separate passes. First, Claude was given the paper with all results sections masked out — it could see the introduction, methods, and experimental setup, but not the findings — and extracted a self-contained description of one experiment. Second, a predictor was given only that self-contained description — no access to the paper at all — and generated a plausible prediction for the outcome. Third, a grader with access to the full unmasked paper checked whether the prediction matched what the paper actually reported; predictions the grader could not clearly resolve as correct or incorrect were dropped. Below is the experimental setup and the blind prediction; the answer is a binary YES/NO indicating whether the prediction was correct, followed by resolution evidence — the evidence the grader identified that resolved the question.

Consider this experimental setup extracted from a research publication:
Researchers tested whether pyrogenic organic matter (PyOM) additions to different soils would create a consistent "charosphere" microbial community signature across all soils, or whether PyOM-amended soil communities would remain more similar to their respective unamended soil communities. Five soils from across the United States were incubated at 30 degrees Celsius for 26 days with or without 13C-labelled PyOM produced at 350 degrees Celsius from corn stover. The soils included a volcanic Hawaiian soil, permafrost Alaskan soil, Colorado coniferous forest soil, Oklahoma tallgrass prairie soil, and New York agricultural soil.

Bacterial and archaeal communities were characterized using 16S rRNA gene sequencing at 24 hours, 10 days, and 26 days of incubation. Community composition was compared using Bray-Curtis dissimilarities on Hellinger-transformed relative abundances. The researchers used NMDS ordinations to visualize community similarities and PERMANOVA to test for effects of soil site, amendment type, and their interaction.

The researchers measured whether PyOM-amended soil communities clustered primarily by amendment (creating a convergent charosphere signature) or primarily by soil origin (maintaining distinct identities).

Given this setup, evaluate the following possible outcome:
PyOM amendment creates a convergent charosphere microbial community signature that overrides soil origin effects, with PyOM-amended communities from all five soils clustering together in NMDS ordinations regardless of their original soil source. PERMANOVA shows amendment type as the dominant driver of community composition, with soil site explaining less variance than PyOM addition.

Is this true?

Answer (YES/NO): NO